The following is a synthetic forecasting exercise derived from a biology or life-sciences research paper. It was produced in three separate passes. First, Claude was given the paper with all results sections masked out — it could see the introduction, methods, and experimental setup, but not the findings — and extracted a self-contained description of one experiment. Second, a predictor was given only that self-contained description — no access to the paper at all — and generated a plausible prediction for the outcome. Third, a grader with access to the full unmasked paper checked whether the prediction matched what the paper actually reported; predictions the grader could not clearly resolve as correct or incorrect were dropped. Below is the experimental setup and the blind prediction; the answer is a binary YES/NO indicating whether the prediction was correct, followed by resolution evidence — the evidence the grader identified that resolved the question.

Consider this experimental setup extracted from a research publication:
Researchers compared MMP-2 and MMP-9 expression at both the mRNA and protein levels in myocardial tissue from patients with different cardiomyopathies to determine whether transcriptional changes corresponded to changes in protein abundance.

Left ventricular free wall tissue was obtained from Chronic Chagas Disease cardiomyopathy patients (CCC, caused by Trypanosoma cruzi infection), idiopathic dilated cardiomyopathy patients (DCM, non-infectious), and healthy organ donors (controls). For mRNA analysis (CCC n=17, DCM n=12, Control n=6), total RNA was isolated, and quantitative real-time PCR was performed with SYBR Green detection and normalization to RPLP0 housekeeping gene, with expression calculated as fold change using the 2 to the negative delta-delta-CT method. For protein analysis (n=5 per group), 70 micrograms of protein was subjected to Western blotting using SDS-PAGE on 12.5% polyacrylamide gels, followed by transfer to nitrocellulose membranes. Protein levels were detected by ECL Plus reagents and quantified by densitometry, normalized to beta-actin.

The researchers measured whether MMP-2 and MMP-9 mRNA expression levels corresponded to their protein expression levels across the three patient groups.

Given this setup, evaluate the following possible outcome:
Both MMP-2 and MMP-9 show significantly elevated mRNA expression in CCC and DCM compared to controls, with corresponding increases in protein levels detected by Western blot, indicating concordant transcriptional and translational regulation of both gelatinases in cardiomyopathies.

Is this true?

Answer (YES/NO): NO